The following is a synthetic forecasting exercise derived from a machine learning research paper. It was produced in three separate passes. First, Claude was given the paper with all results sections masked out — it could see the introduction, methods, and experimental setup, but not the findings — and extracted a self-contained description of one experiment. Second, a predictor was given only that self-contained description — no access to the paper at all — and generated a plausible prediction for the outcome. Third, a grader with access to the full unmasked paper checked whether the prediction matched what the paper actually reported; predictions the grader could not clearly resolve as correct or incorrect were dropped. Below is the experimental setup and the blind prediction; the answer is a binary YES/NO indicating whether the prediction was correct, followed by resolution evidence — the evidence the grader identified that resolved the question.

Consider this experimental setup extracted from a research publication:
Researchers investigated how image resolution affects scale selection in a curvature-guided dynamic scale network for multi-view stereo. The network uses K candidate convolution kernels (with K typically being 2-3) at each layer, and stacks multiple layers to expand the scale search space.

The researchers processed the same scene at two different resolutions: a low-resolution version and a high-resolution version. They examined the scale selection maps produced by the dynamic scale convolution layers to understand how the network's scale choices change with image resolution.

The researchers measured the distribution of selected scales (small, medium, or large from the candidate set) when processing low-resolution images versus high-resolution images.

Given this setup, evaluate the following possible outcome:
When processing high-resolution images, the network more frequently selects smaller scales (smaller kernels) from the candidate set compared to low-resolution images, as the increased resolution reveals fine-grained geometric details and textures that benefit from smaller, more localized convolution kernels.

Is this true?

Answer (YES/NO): NO